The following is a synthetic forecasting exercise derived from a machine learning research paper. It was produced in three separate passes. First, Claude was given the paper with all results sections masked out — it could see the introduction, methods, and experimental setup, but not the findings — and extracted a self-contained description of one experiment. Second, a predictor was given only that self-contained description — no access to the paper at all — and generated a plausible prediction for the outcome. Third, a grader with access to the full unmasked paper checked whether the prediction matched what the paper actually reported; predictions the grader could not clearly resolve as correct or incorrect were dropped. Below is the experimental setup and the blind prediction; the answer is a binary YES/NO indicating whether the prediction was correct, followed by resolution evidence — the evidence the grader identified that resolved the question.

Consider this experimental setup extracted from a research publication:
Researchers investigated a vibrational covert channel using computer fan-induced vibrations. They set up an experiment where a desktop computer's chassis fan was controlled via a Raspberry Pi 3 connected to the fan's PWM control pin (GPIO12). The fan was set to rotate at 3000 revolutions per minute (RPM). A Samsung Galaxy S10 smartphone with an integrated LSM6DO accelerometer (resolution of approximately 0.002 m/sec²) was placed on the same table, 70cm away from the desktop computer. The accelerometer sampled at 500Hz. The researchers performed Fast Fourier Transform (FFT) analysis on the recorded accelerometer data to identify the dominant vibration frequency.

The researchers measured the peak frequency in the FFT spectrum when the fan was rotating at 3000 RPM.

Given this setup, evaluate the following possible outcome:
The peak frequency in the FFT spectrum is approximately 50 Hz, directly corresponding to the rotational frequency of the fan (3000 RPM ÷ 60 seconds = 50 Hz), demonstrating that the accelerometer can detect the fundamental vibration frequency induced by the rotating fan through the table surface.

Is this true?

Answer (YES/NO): YES